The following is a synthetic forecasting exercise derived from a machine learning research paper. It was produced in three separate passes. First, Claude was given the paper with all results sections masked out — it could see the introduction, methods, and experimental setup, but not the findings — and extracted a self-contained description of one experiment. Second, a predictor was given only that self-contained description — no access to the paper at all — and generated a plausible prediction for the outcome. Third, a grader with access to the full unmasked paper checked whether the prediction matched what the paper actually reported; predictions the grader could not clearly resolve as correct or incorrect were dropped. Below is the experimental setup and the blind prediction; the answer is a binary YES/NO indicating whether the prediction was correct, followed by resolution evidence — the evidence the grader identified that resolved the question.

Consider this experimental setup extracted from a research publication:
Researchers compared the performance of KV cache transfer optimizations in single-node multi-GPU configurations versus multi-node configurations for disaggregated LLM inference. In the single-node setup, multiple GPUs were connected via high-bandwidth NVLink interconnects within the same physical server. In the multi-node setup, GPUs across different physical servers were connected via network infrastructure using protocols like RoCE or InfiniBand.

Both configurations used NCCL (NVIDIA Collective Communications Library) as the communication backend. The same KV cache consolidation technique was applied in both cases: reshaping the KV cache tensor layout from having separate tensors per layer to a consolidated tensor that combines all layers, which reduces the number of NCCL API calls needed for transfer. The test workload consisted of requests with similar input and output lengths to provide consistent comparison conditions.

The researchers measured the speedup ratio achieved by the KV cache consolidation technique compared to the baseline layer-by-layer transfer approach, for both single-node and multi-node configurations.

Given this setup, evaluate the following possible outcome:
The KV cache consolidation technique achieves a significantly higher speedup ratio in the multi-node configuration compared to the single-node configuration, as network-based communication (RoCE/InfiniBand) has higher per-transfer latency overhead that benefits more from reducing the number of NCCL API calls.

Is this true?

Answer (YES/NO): NO